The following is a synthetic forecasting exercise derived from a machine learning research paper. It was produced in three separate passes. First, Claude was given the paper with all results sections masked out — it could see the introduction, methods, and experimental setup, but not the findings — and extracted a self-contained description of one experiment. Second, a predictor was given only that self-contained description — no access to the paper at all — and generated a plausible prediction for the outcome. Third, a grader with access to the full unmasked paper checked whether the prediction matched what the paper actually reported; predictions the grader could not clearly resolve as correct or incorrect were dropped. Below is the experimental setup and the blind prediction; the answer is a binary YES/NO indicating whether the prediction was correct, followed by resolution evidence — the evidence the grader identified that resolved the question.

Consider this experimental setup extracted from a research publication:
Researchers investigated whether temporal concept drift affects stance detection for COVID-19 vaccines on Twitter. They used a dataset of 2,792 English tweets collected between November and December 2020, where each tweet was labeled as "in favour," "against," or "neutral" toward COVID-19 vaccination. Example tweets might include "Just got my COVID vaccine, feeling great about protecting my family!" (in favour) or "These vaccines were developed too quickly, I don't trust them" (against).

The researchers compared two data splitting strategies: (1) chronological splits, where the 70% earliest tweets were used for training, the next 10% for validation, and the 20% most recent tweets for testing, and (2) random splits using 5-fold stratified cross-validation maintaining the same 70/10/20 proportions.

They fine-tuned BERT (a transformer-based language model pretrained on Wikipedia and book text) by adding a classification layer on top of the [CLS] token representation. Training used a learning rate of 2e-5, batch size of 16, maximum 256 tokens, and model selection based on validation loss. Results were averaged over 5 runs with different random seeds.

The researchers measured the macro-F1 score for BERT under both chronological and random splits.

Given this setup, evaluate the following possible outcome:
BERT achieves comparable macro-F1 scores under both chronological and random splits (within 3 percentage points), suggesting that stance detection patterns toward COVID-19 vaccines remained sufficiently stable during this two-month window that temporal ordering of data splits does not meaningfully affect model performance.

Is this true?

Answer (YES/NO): NO